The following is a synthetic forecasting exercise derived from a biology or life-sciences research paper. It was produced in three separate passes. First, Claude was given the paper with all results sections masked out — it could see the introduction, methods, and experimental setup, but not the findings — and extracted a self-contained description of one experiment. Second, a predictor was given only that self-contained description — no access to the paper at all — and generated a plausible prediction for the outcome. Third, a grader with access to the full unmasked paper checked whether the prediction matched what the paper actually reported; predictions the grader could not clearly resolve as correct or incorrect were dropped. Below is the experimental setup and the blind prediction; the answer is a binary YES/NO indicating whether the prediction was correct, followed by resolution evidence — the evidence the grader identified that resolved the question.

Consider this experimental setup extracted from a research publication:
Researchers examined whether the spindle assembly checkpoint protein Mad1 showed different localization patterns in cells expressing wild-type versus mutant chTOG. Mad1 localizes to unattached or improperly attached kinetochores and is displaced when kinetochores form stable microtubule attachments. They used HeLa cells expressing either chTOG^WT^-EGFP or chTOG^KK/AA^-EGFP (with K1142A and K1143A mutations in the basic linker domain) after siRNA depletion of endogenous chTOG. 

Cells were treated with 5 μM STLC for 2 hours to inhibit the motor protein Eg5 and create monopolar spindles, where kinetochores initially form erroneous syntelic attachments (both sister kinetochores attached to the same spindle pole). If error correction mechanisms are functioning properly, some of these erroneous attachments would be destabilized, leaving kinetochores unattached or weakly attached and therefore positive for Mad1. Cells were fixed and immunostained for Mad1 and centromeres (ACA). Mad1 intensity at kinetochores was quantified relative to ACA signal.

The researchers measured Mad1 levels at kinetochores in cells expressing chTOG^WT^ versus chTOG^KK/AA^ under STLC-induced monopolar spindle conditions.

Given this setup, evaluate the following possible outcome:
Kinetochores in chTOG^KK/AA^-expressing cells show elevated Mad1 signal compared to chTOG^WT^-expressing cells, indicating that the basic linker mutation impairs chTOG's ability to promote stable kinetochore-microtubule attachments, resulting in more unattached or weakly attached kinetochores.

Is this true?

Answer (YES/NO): NO